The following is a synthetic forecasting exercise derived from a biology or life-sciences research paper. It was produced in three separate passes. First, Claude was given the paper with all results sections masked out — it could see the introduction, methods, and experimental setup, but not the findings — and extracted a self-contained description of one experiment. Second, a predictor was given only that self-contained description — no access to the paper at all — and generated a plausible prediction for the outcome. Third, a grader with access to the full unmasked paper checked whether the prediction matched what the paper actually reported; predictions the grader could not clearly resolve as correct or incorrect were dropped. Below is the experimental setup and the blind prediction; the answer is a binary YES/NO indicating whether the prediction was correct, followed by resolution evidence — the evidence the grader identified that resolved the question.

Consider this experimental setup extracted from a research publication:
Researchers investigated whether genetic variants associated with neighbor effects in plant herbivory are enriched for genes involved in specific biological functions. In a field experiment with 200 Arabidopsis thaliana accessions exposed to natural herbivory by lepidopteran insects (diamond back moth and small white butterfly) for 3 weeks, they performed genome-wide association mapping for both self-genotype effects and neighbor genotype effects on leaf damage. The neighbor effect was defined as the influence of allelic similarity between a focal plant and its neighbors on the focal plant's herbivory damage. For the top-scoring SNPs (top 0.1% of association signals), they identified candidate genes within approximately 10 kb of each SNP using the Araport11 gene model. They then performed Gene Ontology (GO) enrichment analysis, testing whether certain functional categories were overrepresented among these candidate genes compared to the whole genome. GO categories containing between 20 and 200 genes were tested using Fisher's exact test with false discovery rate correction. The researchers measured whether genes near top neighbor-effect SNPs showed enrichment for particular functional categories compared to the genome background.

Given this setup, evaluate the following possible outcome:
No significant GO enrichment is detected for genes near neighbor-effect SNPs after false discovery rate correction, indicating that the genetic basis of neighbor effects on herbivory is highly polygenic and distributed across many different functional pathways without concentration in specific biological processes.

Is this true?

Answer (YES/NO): NO